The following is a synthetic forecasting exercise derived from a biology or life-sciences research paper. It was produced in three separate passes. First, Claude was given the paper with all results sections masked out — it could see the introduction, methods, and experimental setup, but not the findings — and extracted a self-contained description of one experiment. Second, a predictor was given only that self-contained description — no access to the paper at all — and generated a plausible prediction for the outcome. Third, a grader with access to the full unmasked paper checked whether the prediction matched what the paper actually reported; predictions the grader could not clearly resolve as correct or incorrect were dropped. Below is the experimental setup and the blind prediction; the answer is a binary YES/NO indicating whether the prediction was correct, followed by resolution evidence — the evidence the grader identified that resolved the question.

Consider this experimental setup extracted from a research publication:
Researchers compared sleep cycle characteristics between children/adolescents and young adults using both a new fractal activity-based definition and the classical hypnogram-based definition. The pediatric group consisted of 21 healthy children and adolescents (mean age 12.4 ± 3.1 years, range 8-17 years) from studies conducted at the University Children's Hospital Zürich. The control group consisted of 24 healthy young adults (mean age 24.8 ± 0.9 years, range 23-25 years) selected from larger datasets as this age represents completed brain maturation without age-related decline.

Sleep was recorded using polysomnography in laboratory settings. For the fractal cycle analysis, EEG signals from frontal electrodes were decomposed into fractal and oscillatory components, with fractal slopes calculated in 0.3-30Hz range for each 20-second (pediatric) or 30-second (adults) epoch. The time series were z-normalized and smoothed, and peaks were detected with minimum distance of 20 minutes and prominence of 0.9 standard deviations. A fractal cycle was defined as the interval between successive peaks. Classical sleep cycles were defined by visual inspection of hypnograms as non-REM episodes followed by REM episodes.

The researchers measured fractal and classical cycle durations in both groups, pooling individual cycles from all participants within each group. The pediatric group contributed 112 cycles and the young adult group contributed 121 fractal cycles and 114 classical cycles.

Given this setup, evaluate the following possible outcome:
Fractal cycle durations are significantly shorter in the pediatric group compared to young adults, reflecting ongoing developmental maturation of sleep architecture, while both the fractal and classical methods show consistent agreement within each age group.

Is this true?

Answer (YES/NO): YES